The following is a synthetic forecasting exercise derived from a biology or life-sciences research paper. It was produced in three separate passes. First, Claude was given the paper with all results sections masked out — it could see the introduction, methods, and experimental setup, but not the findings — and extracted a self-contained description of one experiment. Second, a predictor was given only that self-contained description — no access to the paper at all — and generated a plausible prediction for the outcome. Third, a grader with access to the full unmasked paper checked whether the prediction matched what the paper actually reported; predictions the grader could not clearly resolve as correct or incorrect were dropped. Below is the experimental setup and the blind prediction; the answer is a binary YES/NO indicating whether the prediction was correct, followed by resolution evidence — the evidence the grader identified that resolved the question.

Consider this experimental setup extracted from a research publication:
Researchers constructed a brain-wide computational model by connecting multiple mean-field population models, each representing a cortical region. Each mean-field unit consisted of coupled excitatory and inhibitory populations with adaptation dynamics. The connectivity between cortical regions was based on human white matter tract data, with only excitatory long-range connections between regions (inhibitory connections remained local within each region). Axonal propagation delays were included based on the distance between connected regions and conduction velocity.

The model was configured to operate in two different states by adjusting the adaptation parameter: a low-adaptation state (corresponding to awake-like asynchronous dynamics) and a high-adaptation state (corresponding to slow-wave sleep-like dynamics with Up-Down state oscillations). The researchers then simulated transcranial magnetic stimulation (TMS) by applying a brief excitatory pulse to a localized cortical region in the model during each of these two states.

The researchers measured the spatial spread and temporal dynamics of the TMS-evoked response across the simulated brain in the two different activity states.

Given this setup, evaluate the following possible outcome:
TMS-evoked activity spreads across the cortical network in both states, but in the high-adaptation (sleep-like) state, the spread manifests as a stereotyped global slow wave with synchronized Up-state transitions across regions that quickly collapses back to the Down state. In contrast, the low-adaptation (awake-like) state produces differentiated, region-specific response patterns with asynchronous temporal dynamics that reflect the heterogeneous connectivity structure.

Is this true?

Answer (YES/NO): NO